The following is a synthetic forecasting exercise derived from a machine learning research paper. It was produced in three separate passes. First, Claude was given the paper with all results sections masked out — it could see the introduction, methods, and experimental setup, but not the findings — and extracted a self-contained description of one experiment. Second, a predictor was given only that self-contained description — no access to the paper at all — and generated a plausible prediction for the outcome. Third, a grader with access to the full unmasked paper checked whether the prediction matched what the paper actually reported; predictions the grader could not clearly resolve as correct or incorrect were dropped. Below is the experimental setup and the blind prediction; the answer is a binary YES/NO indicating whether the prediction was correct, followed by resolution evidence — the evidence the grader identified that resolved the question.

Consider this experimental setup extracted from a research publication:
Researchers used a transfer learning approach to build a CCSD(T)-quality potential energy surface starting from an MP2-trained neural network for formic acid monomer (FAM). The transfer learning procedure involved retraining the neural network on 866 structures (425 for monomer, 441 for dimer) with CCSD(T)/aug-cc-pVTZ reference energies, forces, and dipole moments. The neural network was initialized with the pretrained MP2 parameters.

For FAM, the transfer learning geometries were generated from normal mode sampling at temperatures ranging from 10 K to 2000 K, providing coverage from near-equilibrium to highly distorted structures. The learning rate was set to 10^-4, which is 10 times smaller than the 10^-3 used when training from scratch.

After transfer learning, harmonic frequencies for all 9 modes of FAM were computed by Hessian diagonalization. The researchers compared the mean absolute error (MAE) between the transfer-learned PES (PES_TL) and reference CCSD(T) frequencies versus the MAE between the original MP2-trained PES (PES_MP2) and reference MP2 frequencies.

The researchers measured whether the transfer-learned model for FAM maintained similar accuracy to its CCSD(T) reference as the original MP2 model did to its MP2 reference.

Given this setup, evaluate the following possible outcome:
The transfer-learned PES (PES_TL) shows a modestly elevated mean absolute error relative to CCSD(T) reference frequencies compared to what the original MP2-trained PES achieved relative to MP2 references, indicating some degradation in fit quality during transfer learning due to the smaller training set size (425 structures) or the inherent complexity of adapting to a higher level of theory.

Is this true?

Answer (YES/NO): NO